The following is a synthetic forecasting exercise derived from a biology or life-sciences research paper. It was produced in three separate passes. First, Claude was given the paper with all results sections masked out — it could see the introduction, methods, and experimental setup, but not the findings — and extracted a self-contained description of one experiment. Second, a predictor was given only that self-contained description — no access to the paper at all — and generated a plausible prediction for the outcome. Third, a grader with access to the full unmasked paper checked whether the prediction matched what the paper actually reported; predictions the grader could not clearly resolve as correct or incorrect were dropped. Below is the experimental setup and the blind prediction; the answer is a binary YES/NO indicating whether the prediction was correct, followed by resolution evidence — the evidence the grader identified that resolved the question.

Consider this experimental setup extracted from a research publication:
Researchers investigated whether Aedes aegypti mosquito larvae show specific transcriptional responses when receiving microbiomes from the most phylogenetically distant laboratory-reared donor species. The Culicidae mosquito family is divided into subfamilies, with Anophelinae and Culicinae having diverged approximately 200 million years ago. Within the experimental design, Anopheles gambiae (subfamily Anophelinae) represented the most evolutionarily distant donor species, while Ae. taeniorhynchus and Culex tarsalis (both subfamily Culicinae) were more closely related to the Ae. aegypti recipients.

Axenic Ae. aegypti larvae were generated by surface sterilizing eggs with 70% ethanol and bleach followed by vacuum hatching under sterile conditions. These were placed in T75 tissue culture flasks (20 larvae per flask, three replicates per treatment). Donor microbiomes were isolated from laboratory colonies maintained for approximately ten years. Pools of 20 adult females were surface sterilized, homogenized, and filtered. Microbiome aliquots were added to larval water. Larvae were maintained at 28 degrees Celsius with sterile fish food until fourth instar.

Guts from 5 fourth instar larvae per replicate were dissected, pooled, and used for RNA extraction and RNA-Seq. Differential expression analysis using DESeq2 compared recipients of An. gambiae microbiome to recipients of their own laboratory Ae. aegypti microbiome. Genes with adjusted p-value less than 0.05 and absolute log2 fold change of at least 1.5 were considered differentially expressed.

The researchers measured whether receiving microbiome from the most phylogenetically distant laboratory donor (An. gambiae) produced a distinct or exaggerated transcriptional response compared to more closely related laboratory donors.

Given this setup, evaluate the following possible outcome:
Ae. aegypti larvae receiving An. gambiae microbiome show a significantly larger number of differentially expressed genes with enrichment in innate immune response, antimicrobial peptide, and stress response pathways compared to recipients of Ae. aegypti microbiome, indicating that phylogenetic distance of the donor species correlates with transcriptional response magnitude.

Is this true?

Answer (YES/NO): NO